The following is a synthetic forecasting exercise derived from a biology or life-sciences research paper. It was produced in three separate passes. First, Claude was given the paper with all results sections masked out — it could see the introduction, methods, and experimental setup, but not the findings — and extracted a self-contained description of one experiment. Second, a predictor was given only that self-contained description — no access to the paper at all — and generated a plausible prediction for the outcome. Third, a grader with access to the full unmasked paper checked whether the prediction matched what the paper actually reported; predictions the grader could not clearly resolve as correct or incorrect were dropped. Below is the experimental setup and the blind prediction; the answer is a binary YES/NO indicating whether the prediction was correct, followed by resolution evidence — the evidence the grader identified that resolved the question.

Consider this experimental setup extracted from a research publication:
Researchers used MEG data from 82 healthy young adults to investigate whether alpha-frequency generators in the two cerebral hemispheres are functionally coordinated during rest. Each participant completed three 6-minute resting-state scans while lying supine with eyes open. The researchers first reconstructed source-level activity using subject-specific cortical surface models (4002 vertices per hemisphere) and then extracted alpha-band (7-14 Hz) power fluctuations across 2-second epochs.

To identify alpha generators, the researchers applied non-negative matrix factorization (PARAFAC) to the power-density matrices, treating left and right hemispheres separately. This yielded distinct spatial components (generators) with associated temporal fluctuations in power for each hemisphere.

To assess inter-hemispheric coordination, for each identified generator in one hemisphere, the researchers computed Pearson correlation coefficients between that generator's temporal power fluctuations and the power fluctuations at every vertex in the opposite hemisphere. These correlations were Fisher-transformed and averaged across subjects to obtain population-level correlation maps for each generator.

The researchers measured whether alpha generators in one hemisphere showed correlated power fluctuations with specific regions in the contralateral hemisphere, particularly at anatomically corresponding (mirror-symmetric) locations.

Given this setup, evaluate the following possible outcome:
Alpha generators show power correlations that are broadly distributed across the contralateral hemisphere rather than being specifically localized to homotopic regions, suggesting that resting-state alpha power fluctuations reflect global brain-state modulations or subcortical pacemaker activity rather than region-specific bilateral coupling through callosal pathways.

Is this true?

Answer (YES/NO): NO